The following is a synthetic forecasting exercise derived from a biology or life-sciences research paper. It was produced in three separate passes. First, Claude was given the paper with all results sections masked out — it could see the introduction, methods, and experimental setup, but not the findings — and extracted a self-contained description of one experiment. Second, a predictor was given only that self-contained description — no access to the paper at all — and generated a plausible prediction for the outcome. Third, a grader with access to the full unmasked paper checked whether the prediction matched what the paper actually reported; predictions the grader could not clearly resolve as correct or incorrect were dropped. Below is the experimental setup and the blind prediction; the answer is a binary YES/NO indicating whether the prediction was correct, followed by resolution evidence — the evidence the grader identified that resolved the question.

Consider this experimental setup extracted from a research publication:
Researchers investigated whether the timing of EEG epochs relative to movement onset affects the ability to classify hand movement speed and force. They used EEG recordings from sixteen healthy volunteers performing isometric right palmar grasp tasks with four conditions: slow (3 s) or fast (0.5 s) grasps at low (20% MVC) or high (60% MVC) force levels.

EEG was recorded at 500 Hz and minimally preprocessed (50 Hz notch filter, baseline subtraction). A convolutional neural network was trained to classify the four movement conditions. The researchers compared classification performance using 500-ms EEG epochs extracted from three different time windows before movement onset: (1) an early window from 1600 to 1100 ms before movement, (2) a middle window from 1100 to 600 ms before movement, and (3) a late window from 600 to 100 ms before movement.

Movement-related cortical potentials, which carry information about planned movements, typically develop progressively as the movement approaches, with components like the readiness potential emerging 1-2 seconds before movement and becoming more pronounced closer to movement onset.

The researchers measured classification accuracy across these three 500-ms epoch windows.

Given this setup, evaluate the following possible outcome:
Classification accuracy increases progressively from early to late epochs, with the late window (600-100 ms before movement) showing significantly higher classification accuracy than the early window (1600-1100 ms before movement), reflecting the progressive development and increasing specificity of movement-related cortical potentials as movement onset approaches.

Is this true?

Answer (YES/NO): NO